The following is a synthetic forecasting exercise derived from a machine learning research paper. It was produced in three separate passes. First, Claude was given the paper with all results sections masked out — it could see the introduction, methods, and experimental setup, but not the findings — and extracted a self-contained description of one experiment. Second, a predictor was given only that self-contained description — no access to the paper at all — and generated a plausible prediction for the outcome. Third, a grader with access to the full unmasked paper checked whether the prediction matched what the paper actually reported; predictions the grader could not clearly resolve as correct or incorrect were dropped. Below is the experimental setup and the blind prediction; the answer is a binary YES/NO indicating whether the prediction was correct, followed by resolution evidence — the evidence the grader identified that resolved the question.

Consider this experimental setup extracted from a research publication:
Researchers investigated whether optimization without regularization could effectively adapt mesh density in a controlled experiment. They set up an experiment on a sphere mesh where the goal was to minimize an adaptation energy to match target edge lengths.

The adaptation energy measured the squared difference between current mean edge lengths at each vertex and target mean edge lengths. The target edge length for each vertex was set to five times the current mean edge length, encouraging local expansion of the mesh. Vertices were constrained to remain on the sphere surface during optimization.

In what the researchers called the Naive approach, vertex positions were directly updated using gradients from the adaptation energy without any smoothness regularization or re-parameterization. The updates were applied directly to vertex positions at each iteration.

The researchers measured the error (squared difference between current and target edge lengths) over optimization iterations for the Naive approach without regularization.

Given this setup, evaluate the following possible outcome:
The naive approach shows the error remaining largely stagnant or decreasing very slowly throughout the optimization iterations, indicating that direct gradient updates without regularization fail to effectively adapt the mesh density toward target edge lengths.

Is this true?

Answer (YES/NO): NO